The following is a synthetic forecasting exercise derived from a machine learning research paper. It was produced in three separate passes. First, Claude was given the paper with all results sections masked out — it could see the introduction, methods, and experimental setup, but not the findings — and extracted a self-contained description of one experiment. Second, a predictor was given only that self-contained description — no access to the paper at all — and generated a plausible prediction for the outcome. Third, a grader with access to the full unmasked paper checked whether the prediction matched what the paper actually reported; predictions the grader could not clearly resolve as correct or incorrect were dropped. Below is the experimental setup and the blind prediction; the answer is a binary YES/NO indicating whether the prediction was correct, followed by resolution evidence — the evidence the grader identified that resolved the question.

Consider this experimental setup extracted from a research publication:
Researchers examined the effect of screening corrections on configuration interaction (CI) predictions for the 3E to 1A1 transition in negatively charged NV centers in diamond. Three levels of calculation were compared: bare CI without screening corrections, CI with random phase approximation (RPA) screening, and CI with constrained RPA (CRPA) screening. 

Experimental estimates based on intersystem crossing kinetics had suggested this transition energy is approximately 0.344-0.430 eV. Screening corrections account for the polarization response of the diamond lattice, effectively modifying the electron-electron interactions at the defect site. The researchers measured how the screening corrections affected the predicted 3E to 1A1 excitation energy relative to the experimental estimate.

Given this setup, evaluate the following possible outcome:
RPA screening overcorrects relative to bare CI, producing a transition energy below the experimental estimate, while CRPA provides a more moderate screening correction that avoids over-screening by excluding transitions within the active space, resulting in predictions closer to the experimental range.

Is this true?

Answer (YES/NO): NO